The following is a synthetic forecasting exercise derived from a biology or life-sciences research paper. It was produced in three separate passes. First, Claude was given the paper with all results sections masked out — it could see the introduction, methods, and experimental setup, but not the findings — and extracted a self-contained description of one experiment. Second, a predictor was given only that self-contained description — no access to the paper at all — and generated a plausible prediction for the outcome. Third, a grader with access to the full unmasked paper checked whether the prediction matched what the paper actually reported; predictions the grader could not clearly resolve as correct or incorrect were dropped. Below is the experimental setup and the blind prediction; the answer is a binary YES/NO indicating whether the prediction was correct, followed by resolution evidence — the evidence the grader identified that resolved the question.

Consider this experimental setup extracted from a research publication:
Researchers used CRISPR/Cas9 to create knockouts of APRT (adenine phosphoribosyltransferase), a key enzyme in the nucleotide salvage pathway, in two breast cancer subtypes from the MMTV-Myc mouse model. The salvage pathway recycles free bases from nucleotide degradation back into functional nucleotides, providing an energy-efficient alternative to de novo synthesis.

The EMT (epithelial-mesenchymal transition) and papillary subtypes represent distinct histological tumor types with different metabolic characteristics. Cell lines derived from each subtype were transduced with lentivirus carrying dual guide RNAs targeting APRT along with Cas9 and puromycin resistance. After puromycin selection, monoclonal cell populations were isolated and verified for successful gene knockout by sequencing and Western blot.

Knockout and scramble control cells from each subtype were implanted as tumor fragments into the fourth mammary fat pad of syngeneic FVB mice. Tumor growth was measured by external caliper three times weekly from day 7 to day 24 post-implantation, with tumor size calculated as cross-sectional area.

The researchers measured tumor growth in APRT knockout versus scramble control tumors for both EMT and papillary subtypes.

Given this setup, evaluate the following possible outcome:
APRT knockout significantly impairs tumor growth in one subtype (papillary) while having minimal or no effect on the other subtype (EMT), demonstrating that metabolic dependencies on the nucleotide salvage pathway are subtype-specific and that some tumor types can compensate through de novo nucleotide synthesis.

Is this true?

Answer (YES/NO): NO